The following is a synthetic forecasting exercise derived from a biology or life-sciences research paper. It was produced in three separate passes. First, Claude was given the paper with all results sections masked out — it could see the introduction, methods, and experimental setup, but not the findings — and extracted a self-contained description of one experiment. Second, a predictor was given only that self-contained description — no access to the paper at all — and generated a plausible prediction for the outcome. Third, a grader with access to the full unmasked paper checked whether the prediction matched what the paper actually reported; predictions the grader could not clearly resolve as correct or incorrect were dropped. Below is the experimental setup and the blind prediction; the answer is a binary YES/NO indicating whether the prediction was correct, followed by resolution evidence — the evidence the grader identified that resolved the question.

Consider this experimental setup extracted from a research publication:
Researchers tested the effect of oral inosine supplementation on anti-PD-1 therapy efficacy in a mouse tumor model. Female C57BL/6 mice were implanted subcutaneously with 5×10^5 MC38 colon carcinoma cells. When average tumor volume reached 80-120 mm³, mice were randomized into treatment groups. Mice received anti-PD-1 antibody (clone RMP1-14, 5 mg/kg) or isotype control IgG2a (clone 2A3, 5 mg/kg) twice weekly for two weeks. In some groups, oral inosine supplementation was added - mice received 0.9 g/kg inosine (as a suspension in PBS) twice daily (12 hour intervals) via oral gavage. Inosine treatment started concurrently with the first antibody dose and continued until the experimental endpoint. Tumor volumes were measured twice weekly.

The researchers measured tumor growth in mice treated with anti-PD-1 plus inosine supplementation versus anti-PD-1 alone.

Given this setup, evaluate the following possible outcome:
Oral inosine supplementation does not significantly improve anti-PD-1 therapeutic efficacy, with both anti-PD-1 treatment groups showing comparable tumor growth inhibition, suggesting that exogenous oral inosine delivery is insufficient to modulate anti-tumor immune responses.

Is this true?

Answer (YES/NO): YES